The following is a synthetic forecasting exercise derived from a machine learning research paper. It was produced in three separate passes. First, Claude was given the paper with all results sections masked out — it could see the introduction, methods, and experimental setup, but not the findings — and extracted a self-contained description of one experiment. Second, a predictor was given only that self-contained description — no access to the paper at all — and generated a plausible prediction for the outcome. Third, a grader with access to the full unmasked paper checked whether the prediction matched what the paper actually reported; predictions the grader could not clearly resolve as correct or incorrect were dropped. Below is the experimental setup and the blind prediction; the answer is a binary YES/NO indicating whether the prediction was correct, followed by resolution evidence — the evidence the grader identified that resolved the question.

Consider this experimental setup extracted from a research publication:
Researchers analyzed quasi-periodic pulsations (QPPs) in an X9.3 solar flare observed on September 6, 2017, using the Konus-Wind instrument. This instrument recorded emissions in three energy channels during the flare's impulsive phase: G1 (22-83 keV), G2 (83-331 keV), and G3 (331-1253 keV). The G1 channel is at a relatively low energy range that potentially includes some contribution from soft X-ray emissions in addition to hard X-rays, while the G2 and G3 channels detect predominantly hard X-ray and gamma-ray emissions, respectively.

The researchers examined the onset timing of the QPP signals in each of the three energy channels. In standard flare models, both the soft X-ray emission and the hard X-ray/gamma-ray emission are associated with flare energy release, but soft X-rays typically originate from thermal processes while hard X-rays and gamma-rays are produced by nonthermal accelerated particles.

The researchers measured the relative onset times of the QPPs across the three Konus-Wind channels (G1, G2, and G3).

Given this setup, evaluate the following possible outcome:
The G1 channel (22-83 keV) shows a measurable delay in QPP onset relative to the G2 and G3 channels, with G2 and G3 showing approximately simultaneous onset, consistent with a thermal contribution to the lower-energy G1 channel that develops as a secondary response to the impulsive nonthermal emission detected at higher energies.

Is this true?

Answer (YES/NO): NO